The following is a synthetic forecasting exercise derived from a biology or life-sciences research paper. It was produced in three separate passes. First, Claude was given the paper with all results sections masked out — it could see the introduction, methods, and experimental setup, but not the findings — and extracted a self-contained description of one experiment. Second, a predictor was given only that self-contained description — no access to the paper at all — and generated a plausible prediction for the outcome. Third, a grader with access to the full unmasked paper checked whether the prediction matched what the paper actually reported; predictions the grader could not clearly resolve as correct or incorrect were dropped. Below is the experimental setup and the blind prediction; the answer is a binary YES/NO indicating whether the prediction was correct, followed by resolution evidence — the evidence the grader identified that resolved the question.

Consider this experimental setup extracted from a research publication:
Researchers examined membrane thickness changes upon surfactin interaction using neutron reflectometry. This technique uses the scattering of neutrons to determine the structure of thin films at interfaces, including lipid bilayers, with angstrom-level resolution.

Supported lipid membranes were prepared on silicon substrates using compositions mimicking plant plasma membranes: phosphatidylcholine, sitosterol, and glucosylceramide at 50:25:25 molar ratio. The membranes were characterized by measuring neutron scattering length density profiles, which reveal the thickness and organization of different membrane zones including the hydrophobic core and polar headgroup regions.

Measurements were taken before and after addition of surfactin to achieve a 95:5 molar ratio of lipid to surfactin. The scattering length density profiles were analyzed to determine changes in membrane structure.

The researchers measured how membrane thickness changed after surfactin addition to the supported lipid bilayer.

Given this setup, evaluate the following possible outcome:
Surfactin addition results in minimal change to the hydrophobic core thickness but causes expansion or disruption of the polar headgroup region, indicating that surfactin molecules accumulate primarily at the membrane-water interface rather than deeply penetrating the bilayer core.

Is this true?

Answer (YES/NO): NO